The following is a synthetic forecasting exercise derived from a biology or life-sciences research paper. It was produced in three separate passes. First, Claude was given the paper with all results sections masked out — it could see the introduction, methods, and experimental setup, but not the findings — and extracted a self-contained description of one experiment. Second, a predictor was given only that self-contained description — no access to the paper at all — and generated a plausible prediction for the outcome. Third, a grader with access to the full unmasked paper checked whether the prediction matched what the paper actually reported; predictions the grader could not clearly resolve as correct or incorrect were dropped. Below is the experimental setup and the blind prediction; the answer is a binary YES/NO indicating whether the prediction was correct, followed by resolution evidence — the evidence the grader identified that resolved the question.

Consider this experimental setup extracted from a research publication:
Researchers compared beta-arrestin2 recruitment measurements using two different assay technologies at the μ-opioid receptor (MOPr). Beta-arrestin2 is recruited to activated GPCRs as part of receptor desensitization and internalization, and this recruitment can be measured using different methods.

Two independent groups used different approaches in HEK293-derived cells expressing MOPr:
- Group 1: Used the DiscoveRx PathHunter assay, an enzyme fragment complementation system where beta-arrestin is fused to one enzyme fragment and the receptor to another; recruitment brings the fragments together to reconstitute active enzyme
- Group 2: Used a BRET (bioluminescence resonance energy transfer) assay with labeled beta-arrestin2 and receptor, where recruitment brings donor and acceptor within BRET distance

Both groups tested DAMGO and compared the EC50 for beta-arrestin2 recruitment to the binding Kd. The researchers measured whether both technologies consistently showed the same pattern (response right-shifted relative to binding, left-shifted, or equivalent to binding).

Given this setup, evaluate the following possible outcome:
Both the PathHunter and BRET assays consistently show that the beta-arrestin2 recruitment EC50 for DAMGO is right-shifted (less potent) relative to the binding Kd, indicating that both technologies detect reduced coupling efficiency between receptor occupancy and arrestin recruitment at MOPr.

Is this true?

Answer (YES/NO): YES